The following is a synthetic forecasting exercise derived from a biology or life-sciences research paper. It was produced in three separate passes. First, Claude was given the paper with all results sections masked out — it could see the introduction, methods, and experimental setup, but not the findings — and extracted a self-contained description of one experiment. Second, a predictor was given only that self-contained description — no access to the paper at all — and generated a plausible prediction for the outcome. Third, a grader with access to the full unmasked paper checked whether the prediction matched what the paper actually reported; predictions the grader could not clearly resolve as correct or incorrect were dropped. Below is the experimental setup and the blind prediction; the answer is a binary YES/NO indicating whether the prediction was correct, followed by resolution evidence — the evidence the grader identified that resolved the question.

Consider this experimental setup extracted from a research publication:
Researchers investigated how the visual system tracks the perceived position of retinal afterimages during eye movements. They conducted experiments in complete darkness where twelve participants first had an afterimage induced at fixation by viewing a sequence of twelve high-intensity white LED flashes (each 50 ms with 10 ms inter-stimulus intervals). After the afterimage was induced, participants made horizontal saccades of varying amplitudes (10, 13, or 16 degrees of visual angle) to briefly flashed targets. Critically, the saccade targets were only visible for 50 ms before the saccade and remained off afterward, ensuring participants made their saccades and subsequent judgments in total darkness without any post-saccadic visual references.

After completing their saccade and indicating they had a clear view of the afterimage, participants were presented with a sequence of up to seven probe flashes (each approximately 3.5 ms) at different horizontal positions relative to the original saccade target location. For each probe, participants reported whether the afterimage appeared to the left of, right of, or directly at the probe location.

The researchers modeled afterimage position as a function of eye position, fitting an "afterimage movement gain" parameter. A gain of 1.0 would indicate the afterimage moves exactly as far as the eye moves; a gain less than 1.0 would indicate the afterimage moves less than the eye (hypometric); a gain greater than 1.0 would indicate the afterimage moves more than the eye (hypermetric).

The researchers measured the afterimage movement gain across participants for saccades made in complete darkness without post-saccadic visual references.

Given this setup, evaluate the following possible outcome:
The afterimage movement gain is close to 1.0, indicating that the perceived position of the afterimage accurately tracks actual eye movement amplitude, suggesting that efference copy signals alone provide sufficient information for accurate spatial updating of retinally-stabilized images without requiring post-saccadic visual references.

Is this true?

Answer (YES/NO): NO